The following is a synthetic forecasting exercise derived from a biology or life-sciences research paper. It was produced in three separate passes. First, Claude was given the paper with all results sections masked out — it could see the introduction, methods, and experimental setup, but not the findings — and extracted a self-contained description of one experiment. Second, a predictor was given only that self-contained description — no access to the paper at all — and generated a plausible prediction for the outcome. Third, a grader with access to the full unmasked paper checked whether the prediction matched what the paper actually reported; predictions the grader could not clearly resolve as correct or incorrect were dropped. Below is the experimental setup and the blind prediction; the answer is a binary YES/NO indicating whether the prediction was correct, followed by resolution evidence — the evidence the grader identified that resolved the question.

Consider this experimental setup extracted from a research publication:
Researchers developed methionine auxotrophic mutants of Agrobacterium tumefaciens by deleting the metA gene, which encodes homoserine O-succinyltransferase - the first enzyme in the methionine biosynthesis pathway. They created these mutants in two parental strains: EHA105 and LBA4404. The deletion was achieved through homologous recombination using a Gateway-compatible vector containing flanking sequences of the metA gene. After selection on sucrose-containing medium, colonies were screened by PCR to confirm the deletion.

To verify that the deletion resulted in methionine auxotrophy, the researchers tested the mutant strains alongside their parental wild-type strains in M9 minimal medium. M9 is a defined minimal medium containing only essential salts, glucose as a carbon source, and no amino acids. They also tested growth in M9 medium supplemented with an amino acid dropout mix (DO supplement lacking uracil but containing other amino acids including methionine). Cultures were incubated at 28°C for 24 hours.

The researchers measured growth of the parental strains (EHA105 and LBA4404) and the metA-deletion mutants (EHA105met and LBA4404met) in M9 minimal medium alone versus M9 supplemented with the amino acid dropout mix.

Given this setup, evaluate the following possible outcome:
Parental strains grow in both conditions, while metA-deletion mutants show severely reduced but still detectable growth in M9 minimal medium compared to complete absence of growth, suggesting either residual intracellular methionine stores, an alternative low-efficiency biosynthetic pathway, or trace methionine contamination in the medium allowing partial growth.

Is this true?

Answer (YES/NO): NO